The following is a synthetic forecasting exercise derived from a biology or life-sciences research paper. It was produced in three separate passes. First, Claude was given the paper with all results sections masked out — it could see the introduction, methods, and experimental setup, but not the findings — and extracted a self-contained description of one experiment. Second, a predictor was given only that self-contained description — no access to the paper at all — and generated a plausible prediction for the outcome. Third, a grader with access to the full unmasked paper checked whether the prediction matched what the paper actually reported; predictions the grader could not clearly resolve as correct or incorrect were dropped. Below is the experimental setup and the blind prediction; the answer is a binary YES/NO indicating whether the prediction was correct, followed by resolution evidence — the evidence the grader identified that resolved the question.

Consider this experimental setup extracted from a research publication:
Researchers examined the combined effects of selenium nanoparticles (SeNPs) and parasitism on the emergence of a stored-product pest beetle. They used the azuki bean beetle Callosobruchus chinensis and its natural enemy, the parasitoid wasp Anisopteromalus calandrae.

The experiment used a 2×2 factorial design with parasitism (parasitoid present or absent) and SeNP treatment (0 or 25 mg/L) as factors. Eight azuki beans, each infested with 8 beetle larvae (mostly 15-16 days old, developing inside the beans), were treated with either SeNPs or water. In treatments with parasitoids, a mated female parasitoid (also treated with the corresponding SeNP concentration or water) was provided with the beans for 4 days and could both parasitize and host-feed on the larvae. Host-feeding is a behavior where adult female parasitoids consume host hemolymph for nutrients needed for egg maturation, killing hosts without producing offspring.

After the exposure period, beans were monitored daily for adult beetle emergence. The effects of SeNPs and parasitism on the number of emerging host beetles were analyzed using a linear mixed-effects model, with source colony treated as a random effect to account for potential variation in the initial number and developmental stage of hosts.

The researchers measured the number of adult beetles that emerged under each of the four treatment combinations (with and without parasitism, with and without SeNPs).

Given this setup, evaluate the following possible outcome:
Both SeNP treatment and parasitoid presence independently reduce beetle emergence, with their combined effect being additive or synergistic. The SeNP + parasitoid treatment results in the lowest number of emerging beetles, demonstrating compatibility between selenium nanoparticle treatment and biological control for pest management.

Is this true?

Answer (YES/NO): NO